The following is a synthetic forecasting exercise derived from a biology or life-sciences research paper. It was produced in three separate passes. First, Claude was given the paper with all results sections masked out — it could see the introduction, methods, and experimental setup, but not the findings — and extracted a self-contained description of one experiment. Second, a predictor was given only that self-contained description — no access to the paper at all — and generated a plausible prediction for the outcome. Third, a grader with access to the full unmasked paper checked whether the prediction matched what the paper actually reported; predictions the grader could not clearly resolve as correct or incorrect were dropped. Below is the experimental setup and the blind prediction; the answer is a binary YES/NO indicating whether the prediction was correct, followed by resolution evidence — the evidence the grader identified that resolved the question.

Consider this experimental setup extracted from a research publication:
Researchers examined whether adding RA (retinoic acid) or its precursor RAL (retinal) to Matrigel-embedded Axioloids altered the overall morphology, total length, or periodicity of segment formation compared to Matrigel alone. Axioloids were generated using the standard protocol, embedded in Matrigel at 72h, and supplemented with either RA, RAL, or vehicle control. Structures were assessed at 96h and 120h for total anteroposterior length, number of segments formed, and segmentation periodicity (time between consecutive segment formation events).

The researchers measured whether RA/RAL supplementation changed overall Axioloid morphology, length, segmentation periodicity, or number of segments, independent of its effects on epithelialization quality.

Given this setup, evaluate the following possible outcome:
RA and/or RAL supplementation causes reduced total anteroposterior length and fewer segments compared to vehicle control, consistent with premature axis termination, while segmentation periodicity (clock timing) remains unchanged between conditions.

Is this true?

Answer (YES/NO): NO